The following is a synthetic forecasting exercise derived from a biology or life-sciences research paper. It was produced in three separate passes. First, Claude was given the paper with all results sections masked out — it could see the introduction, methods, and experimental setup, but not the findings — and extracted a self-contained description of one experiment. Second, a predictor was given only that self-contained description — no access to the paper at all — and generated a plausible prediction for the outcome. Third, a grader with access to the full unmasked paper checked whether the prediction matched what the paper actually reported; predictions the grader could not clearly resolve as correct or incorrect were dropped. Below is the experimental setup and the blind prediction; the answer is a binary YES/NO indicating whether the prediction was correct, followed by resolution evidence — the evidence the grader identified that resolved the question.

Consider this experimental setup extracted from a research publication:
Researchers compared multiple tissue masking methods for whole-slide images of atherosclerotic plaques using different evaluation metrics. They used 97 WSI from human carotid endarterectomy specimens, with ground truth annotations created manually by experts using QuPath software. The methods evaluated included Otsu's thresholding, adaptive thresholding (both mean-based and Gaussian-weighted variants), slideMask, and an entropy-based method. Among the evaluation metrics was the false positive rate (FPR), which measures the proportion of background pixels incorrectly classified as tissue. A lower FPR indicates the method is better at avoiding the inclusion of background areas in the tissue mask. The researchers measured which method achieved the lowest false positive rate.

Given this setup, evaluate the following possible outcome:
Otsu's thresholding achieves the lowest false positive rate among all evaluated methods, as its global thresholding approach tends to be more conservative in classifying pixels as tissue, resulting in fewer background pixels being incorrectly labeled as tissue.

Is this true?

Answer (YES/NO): NO